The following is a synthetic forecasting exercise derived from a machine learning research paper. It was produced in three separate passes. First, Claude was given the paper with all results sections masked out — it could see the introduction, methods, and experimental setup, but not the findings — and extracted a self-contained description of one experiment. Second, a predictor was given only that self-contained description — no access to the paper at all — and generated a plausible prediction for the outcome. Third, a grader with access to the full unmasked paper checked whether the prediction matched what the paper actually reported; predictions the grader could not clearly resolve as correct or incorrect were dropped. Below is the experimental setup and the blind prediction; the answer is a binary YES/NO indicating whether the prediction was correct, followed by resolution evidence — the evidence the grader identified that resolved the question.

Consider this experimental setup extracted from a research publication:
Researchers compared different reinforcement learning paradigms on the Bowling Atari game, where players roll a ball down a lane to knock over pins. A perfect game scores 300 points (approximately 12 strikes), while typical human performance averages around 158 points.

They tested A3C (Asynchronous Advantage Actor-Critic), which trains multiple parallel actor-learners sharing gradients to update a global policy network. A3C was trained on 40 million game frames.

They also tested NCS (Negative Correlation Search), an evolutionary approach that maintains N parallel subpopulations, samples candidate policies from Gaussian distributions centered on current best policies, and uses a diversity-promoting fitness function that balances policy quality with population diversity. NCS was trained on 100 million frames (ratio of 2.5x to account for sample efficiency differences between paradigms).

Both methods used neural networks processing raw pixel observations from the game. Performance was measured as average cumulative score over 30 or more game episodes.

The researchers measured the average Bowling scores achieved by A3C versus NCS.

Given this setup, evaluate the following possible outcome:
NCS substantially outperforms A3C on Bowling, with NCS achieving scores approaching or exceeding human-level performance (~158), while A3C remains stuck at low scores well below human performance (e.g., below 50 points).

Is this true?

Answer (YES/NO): NO